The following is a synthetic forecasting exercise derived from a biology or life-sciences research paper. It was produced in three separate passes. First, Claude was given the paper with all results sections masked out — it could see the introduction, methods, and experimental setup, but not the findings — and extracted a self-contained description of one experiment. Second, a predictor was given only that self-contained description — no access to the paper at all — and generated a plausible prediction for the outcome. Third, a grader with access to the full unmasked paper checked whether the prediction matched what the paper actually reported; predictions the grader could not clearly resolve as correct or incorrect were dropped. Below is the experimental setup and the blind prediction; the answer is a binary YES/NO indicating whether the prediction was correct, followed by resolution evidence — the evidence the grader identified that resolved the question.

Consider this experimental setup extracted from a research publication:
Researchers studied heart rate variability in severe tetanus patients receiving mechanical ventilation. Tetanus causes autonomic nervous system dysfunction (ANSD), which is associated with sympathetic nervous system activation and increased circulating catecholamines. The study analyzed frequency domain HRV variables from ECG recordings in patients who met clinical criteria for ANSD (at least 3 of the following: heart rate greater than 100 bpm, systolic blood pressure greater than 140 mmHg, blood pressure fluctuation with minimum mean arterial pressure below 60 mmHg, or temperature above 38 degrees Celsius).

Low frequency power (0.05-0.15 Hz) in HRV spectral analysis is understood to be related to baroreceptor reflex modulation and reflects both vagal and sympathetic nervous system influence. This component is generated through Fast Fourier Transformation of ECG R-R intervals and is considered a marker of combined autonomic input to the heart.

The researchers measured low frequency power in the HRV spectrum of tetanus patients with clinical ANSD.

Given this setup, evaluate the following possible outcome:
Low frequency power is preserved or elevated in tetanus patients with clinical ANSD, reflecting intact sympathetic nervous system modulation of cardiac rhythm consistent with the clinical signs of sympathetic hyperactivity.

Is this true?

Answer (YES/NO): NO